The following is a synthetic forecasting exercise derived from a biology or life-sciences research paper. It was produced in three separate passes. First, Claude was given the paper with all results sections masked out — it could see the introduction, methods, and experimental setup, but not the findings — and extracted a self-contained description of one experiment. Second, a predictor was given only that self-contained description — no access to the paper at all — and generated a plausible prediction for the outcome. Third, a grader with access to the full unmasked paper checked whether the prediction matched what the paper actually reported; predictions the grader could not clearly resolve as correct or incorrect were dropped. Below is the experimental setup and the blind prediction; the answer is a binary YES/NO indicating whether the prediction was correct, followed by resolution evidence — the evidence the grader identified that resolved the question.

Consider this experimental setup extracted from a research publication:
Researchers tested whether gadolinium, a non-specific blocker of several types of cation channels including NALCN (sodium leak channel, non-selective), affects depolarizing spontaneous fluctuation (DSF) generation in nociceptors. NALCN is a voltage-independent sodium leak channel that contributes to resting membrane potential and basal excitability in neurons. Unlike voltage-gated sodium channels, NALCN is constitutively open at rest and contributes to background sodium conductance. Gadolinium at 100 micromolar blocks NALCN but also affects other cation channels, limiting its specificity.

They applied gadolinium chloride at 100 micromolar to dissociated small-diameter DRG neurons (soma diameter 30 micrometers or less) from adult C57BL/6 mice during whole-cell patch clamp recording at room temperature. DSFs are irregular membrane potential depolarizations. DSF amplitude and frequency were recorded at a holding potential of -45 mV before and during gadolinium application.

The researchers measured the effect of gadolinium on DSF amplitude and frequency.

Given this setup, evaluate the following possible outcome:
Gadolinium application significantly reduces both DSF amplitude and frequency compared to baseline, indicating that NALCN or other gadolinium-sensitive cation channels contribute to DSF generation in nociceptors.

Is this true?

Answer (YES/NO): YES